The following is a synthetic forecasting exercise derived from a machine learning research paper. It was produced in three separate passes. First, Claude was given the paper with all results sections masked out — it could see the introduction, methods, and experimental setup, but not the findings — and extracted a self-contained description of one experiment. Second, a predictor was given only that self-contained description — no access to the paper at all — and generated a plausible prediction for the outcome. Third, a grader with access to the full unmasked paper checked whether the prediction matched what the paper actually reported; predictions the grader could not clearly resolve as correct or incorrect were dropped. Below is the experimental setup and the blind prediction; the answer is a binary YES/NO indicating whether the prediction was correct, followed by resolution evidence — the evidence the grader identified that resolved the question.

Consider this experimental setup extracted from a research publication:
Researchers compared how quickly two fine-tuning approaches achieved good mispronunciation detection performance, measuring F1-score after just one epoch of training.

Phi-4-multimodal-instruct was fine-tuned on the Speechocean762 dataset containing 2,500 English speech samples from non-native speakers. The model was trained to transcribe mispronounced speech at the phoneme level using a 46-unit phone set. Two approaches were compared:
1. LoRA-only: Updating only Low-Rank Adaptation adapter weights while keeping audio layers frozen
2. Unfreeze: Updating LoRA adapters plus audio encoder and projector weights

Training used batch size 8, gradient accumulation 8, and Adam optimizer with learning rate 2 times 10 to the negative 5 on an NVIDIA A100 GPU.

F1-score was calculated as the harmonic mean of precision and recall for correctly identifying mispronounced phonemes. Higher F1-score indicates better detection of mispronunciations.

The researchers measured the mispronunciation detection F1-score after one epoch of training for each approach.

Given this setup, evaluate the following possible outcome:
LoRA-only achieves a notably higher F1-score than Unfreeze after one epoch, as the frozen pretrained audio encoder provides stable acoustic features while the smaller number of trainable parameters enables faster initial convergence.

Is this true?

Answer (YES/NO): YES